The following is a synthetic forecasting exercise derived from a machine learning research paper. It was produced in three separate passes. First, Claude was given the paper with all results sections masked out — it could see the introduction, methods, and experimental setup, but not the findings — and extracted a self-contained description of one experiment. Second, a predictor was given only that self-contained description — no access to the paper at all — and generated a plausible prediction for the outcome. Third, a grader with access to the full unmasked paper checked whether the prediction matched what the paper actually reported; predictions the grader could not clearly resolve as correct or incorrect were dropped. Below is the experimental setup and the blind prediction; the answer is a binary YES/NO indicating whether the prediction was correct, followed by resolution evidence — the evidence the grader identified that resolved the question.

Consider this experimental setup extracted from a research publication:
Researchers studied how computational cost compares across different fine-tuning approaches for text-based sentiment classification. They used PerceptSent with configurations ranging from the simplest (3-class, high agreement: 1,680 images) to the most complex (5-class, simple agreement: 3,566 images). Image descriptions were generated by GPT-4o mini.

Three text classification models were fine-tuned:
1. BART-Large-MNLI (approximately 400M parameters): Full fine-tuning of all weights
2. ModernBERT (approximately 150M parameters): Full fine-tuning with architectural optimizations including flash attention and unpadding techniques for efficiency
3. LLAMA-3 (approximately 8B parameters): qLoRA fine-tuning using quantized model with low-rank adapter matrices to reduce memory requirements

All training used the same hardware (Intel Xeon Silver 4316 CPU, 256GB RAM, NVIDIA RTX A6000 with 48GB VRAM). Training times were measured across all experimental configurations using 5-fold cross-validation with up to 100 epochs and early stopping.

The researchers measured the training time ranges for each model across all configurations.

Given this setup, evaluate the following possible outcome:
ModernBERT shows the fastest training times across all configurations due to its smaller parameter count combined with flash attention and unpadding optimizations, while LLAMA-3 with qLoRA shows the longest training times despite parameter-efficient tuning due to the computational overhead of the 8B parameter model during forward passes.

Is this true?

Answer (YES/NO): YES